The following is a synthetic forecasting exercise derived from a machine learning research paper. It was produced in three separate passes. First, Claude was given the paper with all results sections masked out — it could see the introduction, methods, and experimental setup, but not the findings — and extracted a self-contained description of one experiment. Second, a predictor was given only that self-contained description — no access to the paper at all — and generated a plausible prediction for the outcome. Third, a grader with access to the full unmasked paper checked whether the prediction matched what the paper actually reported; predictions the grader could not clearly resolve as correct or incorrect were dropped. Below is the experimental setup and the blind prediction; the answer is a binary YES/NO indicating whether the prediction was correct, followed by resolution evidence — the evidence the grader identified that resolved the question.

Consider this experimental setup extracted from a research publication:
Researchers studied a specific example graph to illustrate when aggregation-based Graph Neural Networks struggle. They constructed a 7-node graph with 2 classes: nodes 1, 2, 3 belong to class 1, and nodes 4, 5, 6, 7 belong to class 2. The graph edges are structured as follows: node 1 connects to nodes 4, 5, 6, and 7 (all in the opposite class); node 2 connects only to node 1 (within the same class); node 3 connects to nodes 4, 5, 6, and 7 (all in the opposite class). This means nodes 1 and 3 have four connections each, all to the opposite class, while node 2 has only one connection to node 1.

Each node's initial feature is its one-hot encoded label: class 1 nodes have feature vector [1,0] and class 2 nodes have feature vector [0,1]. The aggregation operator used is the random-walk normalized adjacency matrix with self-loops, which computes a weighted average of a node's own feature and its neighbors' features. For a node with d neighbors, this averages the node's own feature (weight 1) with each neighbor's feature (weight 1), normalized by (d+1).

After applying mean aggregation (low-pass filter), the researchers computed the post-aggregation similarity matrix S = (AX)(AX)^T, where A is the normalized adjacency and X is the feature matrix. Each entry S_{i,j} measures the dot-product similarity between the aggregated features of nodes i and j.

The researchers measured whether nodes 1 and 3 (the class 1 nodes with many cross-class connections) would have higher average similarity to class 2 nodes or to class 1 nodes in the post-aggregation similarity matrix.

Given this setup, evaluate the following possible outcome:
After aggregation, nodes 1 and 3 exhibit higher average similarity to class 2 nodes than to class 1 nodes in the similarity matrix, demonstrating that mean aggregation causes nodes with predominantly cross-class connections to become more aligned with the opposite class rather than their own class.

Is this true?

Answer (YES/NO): YES